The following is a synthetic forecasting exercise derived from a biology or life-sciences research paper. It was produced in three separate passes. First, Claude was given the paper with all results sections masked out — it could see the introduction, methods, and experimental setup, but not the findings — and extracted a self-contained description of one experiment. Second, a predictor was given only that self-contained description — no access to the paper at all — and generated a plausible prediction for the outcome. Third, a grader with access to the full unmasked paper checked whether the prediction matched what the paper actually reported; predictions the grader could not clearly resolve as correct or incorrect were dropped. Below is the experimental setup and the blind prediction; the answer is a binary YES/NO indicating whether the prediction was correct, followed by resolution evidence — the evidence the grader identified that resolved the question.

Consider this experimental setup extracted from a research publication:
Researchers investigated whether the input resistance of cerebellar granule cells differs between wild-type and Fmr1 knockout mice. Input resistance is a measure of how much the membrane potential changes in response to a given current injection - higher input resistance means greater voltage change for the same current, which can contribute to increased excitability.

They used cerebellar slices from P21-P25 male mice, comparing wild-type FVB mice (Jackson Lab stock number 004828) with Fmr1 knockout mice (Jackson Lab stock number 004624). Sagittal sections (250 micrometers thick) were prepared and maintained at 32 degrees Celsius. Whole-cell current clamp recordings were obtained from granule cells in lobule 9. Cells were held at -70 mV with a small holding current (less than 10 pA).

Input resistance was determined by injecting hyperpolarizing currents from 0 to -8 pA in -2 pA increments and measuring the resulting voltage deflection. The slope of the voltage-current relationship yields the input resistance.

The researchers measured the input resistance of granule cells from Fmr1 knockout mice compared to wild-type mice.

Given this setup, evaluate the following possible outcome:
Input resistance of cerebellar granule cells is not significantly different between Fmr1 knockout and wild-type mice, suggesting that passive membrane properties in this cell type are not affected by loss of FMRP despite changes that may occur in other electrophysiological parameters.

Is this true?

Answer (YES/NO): YES